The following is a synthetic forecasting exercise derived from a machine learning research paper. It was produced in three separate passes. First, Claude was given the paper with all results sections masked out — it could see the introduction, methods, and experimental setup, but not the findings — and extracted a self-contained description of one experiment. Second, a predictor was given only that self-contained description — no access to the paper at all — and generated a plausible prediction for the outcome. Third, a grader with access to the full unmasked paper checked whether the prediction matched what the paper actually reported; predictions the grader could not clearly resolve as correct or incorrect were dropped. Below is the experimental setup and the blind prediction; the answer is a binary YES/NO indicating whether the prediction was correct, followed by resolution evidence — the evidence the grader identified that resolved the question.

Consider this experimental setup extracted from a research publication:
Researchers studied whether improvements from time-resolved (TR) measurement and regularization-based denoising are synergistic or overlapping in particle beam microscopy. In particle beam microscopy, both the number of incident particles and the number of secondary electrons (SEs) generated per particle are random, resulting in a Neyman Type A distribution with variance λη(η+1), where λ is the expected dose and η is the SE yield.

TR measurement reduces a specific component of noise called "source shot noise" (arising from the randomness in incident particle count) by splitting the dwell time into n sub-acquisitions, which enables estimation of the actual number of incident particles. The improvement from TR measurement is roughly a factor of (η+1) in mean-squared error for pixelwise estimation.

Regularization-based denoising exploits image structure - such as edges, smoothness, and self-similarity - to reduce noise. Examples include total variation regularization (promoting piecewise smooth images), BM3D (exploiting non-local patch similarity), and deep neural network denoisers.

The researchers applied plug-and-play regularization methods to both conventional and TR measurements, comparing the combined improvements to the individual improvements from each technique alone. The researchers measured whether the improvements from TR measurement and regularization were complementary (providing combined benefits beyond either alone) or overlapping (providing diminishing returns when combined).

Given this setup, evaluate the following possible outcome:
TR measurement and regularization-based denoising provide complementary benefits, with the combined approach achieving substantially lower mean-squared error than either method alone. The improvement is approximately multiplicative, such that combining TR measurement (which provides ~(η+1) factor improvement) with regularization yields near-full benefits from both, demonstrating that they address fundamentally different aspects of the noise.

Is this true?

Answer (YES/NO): NO